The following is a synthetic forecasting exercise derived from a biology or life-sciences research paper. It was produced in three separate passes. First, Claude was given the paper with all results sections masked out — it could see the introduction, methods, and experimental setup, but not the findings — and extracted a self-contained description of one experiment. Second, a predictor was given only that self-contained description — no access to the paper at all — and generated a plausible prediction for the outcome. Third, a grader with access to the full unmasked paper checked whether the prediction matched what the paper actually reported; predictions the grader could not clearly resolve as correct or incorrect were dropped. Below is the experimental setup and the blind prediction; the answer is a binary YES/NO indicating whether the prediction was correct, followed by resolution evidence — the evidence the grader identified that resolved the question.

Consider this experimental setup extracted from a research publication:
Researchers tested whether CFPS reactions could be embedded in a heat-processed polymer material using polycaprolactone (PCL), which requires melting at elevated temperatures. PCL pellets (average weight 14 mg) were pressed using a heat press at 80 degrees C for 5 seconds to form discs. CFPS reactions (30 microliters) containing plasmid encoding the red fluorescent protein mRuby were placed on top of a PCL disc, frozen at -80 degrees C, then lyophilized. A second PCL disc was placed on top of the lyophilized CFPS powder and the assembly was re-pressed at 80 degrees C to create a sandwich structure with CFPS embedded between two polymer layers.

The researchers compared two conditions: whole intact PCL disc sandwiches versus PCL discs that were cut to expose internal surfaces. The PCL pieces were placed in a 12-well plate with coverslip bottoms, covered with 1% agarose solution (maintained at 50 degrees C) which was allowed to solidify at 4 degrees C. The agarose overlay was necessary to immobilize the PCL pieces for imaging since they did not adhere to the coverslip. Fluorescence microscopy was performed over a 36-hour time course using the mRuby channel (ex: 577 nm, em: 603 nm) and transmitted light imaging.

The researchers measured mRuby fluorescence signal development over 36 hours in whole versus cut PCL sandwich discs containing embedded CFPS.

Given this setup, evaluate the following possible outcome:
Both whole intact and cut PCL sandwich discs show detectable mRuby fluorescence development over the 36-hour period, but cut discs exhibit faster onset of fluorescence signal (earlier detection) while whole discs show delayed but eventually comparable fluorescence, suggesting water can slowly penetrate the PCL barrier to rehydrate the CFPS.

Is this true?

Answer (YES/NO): NO